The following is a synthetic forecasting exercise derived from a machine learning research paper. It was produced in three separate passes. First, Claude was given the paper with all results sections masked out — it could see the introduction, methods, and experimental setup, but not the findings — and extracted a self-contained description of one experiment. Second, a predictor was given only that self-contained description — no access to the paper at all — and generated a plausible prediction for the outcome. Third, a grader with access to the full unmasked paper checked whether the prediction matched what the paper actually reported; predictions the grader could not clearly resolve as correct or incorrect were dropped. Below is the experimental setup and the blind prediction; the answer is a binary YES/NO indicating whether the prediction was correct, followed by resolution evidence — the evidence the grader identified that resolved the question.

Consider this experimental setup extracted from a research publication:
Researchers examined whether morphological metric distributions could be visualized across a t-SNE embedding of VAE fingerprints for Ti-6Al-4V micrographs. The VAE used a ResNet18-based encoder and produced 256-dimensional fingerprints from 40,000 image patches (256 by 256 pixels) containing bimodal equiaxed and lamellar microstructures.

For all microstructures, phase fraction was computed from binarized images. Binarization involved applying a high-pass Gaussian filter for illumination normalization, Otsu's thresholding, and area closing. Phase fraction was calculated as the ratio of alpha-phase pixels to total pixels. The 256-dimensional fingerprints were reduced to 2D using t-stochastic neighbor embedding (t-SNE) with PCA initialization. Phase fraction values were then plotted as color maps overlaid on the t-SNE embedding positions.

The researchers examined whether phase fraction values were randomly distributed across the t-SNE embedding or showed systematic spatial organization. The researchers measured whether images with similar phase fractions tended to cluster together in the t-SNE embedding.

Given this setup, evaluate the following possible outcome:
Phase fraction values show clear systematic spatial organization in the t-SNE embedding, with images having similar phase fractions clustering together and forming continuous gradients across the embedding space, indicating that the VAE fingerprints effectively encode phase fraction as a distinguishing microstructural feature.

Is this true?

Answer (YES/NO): YES